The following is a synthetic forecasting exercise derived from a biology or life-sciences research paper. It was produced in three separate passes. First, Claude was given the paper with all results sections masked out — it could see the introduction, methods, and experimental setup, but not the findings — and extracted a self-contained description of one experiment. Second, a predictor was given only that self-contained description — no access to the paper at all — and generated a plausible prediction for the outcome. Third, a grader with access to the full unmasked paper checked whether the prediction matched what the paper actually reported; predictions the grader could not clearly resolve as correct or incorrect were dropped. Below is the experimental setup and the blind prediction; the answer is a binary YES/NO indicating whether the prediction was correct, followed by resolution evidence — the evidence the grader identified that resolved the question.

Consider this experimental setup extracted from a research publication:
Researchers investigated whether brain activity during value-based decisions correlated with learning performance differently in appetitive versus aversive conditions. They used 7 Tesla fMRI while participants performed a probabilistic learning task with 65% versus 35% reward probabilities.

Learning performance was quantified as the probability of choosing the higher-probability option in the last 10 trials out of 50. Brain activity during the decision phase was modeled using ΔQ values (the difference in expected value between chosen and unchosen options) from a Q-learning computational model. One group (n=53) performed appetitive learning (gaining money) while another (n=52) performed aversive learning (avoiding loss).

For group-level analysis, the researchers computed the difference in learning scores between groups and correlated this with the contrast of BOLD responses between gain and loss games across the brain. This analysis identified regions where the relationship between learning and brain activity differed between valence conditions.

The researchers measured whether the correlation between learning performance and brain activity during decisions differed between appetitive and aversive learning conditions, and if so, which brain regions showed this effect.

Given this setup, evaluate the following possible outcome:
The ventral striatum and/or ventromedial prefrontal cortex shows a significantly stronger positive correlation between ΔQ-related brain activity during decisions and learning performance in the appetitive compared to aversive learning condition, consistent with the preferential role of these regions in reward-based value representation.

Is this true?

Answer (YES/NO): NO